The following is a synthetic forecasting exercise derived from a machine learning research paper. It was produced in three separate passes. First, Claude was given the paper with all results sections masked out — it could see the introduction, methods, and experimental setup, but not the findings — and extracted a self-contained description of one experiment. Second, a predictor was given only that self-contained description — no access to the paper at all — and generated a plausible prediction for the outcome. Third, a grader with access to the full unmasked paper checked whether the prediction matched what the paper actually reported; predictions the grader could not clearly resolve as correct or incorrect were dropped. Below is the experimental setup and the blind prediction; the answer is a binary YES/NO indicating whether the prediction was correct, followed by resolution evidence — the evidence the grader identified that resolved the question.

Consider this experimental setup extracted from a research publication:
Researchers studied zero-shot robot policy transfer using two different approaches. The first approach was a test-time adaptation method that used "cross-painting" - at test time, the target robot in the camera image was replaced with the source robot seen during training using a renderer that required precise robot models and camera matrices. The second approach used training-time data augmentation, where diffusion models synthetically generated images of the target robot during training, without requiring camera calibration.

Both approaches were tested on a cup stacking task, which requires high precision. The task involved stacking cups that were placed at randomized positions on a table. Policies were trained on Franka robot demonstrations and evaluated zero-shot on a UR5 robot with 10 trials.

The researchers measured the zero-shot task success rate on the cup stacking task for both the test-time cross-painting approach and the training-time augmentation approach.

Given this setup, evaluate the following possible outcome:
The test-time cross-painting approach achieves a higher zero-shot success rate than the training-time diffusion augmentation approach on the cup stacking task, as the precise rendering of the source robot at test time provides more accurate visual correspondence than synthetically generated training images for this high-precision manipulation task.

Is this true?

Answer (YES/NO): YES